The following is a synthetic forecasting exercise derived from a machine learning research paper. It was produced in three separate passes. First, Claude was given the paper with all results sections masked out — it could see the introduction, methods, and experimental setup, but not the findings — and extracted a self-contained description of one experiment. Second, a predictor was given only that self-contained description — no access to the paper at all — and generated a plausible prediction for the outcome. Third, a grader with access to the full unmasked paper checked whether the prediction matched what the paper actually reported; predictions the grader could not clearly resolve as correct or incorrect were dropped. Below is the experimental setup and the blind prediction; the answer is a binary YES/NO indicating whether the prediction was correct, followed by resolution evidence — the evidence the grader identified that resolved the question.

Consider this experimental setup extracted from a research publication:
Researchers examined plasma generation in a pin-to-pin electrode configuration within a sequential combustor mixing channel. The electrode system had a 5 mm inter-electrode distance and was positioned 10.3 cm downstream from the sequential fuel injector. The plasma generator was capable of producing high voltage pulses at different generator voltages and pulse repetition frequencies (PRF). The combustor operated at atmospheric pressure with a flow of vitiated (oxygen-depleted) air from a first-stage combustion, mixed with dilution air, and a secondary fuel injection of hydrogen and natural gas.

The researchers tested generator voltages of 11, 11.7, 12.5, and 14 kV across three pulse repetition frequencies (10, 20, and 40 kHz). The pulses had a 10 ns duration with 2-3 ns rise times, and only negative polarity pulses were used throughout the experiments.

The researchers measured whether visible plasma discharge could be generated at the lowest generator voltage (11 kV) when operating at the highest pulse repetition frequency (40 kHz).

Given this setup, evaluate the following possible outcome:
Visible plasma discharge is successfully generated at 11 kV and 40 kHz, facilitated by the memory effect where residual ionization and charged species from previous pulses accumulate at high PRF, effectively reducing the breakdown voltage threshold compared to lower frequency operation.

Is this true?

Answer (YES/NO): NO